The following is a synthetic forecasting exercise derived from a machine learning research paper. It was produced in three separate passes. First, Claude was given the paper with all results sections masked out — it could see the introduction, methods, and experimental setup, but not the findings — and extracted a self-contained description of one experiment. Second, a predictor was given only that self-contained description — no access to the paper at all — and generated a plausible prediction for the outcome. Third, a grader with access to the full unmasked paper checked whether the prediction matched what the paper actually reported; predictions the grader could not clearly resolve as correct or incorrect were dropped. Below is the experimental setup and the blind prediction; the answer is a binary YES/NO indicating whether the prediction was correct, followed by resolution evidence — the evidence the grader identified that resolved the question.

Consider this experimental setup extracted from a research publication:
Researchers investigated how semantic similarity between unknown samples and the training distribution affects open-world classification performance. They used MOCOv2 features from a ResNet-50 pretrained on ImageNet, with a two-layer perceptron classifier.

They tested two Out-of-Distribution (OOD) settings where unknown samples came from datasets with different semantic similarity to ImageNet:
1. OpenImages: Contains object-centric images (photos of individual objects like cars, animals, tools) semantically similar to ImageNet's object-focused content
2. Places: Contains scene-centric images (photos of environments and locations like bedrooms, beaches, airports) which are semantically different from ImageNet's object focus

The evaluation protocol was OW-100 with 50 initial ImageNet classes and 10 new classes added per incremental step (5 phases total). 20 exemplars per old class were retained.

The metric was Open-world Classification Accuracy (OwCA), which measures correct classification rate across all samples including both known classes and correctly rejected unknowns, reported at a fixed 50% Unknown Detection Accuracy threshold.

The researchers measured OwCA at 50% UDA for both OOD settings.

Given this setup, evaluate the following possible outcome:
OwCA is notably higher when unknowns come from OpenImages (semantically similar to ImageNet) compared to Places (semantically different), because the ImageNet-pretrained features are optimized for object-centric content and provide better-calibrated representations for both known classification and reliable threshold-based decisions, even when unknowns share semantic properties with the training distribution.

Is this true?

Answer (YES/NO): YES